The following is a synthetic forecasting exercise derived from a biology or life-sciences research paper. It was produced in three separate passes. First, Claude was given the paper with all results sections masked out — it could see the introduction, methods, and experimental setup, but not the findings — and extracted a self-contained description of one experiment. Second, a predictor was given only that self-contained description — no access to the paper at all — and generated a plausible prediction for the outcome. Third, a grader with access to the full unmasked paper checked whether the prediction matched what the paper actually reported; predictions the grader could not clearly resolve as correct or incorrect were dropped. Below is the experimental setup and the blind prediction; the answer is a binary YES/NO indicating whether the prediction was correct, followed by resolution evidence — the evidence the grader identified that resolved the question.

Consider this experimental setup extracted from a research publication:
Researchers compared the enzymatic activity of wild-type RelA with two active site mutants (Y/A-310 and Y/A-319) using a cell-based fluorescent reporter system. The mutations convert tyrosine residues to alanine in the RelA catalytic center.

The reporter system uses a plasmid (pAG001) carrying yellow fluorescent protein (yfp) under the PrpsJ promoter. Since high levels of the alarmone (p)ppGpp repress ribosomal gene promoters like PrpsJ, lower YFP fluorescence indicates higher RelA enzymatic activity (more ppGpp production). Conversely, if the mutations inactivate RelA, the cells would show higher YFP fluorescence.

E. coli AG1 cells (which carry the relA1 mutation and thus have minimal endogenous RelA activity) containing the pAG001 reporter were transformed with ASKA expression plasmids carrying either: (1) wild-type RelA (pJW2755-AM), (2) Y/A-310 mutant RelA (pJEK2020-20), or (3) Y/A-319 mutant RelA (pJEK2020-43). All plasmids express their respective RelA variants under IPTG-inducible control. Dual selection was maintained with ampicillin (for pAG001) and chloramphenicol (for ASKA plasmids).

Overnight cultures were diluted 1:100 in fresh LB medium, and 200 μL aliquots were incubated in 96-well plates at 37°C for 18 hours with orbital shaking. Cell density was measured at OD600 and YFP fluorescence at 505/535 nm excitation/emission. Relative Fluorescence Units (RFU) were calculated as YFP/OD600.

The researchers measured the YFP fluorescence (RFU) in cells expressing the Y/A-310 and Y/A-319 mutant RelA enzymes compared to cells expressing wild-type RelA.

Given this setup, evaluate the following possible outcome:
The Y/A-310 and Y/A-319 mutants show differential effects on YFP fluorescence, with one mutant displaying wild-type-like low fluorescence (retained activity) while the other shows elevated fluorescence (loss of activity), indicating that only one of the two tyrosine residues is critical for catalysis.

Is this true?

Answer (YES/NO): NO